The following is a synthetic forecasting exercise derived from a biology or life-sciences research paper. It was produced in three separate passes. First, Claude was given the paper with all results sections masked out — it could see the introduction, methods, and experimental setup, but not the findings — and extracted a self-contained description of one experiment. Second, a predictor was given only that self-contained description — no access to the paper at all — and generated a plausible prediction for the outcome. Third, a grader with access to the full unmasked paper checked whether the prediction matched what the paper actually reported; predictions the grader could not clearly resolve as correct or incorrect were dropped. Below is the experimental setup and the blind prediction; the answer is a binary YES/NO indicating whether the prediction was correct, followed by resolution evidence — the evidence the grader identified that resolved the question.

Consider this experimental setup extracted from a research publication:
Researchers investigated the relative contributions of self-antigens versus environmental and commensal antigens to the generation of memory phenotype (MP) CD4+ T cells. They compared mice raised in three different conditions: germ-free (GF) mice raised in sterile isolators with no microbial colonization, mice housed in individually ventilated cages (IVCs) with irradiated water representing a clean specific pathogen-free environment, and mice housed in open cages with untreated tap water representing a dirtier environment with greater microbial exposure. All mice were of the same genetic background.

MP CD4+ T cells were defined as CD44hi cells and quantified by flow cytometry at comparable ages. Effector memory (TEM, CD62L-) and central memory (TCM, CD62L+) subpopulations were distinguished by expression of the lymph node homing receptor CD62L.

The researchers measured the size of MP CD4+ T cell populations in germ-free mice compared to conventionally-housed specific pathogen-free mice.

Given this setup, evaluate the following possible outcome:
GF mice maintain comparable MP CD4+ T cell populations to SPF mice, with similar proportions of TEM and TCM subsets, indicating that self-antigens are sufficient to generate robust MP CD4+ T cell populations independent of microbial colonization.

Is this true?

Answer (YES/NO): NO